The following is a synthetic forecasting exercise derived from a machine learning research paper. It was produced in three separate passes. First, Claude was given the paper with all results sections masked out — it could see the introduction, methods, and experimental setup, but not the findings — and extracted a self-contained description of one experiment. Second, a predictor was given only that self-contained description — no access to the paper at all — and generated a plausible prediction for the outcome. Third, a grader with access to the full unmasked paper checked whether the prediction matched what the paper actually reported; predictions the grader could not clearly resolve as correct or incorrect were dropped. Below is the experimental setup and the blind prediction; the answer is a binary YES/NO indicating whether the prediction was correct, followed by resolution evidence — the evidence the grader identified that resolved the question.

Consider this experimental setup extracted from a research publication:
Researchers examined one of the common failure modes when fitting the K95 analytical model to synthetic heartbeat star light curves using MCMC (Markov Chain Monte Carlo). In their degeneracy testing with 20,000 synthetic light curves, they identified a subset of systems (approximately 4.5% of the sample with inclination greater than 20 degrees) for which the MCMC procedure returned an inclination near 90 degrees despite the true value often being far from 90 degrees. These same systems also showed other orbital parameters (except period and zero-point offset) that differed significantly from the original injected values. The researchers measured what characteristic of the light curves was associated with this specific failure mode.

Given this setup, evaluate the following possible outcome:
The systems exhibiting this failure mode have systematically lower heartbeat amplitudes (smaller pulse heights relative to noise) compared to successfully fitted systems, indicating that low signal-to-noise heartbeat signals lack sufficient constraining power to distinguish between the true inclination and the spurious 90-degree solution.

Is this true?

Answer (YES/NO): YES